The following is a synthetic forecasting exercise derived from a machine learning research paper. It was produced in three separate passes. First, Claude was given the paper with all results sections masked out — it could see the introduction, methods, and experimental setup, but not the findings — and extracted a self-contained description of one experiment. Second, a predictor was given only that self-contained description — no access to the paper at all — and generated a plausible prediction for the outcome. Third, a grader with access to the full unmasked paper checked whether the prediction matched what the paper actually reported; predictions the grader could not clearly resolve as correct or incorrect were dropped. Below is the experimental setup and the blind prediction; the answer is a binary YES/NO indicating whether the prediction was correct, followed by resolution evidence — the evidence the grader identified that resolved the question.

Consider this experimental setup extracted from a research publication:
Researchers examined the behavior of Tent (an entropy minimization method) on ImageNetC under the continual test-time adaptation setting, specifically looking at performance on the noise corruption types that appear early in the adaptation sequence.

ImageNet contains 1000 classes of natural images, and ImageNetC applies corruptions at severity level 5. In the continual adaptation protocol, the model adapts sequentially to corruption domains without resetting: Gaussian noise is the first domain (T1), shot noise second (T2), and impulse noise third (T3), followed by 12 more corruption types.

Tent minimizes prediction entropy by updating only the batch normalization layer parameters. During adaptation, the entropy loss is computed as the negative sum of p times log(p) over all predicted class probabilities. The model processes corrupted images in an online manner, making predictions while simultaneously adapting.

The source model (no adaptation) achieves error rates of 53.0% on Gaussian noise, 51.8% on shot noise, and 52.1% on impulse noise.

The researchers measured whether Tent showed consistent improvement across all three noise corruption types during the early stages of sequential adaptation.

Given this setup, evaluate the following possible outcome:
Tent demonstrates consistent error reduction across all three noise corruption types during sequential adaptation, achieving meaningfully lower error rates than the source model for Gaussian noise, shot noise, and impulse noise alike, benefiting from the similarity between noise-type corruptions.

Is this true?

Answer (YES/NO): NO